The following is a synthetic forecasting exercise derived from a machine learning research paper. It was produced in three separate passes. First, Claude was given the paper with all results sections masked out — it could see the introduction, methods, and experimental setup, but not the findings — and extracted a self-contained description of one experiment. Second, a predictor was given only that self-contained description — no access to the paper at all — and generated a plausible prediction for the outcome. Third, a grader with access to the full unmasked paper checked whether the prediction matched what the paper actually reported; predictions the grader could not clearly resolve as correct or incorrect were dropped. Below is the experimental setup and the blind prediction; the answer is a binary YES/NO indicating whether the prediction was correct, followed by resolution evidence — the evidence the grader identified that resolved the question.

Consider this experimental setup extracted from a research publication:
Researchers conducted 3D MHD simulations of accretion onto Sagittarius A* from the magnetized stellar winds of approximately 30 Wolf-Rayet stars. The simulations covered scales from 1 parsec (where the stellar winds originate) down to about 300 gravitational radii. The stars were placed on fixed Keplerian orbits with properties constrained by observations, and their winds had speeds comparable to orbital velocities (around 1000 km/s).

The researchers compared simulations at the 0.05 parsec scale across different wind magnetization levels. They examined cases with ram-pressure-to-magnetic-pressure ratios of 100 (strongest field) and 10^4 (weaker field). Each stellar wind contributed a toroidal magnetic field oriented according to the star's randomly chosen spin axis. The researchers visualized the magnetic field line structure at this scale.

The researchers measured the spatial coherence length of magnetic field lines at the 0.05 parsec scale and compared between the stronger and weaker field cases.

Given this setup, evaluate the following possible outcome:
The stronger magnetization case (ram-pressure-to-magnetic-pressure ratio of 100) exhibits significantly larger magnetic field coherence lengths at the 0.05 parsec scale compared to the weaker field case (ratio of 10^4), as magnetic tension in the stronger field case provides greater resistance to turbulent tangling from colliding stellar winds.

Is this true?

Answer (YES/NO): YES